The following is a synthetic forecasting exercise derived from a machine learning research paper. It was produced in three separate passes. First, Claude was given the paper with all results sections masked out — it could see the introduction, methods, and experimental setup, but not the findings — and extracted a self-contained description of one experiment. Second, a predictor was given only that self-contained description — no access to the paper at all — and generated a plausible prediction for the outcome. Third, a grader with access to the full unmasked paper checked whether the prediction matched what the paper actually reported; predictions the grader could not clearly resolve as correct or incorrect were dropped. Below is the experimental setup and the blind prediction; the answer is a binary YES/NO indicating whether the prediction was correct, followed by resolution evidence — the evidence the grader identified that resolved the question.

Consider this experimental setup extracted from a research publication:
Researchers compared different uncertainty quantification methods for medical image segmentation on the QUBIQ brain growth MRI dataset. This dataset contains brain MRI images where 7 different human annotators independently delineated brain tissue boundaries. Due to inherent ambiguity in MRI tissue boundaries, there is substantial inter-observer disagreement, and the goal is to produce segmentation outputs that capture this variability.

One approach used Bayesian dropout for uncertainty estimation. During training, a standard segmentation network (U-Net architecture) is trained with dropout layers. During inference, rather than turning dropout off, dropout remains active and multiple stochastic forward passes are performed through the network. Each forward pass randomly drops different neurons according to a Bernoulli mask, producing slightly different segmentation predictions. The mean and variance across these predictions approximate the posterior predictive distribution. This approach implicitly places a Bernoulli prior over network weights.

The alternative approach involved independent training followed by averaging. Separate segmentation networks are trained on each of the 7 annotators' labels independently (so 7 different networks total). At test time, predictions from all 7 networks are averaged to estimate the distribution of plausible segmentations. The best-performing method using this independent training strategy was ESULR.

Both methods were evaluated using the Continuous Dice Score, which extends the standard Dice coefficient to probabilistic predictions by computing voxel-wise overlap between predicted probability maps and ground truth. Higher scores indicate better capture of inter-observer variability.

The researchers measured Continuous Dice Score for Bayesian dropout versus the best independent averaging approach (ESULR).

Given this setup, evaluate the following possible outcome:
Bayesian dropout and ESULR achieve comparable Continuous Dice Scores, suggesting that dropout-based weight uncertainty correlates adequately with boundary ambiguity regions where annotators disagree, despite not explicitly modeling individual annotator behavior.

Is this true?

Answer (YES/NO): YES